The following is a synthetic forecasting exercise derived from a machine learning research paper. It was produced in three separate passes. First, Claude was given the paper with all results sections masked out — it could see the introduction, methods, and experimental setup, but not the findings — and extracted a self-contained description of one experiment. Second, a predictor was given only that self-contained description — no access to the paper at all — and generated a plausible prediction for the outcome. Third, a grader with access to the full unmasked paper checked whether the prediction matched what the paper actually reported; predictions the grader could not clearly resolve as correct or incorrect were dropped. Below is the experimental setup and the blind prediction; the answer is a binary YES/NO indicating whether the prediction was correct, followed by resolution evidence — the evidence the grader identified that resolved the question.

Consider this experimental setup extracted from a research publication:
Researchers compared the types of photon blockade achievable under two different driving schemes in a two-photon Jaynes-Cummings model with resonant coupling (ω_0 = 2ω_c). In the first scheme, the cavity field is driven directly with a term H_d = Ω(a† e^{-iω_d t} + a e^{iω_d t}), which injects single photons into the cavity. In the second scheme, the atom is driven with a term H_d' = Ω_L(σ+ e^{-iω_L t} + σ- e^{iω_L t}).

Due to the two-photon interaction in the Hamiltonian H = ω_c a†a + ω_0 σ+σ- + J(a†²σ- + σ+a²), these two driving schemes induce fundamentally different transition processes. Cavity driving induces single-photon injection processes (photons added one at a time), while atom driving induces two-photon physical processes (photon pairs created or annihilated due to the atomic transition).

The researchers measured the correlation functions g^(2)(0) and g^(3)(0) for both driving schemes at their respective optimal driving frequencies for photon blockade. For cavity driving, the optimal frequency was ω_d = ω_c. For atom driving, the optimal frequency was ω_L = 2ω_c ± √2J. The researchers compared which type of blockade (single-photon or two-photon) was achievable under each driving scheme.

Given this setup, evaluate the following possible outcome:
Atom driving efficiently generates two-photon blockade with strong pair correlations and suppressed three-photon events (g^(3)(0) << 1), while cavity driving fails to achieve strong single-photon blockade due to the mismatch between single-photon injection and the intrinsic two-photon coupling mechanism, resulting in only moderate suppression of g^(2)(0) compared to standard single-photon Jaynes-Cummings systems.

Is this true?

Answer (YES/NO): NO